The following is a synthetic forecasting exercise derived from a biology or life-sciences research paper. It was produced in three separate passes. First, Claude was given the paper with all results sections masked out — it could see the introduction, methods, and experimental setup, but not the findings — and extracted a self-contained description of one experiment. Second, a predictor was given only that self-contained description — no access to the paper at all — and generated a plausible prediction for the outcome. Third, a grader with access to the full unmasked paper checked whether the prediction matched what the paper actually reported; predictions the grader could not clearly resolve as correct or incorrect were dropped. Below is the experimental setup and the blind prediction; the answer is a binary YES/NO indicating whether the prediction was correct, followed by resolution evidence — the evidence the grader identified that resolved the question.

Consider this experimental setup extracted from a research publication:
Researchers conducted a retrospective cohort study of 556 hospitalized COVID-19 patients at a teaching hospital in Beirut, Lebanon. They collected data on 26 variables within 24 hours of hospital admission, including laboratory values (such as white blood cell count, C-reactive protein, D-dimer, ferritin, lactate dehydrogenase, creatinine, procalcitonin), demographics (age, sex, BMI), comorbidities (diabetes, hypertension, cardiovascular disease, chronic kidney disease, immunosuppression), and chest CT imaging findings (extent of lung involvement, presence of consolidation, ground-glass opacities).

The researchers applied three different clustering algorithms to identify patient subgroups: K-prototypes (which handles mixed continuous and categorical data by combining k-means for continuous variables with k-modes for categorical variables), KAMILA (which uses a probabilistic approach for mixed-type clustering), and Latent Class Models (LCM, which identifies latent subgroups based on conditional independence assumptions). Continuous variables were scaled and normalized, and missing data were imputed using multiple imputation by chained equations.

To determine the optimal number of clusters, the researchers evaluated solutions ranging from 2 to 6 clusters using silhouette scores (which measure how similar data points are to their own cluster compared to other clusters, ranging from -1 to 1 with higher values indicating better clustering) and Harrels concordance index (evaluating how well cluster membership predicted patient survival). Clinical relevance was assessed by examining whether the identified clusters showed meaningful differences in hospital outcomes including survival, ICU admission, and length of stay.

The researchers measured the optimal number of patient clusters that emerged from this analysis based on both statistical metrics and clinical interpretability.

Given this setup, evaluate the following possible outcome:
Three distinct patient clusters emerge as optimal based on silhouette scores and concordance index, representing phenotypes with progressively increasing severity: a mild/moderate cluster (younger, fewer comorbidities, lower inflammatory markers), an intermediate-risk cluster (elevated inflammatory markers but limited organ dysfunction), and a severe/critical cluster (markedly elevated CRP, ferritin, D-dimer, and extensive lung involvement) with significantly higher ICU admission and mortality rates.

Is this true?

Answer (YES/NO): NO